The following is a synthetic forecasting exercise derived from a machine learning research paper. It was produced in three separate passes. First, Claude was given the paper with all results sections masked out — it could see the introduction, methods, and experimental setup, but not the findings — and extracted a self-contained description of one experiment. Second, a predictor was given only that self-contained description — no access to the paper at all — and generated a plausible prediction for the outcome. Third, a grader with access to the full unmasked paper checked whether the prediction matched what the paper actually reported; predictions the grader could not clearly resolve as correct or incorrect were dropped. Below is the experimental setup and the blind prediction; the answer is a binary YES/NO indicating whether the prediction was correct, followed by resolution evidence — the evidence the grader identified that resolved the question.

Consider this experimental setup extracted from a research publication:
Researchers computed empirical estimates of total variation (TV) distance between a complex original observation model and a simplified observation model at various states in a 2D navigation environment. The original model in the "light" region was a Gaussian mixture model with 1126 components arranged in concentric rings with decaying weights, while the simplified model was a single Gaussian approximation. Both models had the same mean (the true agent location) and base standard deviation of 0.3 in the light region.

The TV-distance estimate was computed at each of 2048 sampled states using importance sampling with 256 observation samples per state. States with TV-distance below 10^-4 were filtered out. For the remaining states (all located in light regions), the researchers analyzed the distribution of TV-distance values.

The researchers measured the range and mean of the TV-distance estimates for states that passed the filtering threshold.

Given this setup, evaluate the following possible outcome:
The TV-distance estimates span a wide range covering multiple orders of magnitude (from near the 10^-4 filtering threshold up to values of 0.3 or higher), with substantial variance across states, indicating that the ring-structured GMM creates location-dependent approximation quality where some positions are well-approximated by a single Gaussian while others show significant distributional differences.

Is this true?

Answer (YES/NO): NO